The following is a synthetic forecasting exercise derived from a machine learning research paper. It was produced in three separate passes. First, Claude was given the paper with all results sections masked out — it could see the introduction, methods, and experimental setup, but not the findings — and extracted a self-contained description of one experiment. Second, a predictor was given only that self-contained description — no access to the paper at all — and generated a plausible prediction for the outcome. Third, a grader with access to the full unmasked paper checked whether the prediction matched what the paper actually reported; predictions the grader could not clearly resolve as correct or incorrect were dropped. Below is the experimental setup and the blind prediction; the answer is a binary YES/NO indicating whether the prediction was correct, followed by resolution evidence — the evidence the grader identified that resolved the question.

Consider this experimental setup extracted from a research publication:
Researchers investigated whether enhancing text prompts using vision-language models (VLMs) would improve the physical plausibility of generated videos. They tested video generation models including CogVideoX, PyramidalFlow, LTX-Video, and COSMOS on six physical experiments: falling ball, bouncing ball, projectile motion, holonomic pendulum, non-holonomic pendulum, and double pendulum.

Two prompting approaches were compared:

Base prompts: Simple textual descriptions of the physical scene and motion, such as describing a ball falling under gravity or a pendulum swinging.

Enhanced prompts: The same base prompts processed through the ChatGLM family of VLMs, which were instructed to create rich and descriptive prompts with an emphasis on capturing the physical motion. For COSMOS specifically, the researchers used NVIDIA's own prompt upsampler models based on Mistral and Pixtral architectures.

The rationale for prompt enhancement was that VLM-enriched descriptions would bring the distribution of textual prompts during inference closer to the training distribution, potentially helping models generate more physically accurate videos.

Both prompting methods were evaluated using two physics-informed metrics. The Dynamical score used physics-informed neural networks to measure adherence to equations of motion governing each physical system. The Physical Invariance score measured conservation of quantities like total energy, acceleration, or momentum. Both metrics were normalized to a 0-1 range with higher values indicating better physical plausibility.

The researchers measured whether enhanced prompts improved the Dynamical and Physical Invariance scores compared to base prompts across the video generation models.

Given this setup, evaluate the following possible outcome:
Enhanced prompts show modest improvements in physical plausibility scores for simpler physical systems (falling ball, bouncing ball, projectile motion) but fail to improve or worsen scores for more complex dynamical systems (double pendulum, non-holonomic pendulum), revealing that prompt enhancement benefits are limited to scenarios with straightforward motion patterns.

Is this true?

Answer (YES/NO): NO